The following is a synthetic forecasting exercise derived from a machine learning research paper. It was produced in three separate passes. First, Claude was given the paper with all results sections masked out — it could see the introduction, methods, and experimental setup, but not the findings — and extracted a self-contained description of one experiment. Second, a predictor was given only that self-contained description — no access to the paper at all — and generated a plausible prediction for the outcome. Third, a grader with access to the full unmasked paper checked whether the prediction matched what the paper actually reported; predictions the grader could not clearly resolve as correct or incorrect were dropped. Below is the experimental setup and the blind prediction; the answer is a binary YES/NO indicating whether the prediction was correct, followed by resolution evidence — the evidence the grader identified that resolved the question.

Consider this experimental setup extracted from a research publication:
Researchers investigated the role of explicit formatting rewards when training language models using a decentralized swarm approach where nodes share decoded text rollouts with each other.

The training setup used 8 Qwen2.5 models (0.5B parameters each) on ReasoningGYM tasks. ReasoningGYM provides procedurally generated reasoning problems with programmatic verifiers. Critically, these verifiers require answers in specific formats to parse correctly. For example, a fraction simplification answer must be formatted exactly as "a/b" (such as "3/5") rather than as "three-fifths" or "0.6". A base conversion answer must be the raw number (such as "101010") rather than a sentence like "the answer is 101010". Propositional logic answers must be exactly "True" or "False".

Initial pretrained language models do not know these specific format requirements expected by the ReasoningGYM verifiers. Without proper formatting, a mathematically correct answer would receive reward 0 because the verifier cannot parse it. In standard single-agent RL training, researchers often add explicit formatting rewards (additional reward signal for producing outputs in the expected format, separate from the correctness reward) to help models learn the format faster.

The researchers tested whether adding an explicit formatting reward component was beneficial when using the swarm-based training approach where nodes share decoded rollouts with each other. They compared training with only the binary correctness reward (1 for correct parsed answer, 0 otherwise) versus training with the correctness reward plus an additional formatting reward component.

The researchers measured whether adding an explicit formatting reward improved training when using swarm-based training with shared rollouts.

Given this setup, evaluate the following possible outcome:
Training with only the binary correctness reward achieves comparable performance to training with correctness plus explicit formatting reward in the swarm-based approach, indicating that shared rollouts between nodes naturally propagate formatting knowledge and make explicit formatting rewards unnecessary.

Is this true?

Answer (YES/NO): YES